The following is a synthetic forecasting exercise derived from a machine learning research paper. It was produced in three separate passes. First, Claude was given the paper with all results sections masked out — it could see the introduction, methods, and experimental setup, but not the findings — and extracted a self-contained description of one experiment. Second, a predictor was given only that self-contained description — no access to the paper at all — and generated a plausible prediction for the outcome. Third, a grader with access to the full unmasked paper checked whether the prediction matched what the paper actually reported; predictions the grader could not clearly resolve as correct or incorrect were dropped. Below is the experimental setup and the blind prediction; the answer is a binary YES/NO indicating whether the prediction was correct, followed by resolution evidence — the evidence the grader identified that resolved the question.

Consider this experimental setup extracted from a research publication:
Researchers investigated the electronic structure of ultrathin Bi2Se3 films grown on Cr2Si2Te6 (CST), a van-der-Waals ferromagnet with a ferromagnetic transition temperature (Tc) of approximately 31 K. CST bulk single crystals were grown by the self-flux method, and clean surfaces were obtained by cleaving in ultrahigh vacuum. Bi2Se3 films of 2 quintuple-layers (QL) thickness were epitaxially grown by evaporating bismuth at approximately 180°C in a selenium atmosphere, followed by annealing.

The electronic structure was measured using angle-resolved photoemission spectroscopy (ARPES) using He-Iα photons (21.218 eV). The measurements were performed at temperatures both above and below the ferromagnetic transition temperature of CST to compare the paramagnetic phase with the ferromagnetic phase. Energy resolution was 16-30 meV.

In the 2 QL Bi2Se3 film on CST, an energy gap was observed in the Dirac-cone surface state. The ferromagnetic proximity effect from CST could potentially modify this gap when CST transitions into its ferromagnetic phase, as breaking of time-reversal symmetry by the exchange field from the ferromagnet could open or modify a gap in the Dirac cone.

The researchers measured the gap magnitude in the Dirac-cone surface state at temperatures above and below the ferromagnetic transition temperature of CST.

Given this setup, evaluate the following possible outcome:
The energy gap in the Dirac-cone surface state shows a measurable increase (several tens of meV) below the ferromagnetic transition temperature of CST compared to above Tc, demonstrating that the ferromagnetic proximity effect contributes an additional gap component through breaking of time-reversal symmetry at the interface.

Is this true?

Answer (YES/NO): NO